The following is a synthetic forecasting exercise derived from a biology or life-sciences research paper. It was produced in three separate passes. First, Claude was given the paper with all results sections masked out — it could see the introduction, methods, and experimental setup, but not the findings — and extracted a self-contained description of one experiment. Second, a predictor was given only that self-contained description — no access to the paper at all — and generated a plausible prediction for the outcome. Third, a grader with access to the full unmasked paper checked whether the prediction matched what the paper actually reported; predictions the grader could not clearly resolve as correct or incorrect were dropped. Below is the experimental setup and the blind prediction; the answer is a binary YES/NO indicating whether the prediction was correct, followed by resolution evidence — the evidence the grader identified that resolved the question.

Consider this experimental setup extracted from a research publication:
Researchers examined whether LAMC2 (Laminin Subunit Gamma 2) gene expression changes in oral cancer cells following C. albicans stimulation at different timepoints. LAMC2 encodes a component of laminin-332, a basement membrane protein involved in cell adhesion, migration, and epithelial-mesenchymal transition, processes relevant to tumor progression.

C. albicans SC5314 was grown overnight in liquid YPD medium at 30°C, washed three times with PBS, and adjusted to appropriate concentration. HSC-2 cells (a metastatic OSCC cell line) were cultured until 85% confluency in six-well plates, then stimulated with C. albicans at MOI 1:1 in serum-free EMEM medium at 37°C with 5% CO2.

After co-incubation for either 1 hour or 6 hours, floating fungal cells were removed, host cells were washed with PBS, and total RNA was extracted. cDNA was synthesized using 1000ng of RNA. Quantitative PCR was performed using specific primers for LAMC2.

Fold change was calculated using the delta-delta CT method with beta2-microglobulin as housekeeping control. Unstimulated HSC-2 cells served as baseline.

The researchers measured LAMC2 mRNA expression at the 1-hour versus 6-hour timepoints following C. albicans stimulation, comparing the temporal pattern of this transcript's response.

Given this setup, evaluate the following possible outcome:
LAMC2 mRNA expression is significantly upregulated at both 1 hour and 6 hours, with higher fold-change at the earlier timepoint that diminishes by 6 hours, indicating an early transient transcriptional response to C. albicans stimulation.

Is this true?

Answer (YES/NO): NO